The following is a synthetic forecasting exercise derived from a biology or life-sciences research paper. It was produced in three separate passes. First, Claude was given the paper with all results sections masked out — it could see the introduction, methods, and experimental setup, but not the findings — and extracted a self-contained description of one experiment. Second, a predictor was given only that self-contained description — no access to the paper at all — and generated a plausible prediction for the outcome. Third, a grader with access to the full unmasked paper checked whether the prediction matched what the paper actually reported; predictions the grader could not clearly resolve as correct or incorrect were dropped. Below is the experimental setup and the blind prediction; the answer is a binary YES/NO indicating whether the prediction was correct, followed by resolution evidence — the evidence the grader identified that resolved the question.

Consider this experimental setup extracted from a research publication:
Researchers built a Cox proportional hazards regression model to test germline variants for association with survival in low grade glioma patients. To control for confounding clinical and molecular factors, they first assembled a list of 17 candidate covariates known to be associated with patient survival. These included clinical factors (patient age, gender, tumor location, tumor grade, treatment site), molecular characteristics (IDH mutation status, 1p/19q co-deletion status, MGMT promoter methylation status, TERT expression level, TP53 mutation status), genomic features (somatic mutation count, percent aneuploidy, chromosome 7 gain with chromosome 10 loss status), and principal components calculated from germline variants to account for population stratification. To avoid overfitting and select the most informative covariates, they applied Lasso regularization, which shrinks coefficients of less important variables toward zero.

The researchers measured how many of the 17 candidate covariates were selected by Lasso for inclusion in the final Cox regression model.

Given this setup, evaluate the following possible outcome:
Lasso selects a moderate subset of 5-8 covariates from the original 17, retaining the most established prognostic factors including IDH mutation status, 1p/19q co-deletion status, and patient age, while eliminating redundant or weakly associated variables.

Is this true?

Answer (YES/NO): NO